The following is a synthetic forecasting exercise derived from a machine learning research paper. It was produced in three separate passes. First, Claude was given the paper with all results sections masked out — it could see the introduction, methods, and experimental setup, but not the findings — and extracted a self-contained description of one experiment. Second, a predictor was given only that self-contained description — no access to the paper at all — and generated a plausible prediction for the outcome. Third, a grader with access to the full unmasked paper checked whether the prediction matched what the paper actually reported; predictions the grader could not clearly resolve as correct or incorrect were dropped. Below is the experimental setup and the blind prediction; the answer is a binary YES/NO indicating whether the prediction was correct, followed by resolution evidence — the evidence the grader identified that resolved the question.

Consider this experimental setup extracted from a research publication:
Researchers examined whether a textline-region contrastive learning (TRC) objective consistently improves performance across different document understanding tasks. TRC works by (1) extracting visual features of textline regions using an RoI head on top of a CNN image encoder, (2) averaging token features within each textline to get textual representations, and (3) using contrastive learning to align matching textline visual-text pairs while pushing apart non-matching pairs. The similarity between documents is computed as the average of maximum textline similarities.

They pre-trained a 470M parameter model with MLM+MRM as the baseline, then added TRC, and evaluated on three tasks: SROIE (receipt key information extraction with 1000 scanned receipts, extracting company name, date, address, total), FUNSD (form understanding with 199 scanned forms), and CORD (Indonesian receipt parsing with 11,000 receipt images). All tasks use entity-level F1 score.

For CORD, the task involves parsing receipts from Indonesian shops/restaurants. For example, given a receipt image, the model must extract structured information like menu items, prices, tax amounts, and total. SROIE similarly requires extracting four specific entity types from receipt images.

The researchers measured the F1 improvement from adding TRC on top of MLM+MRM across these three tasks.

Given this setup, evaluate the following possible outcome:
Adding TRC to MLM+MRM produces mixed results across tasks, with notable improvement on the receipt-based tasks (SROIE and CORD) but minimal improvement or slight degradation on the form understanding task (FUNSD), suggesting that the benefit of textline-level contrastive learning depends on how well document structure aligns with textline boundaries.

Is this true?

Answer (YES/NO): NO